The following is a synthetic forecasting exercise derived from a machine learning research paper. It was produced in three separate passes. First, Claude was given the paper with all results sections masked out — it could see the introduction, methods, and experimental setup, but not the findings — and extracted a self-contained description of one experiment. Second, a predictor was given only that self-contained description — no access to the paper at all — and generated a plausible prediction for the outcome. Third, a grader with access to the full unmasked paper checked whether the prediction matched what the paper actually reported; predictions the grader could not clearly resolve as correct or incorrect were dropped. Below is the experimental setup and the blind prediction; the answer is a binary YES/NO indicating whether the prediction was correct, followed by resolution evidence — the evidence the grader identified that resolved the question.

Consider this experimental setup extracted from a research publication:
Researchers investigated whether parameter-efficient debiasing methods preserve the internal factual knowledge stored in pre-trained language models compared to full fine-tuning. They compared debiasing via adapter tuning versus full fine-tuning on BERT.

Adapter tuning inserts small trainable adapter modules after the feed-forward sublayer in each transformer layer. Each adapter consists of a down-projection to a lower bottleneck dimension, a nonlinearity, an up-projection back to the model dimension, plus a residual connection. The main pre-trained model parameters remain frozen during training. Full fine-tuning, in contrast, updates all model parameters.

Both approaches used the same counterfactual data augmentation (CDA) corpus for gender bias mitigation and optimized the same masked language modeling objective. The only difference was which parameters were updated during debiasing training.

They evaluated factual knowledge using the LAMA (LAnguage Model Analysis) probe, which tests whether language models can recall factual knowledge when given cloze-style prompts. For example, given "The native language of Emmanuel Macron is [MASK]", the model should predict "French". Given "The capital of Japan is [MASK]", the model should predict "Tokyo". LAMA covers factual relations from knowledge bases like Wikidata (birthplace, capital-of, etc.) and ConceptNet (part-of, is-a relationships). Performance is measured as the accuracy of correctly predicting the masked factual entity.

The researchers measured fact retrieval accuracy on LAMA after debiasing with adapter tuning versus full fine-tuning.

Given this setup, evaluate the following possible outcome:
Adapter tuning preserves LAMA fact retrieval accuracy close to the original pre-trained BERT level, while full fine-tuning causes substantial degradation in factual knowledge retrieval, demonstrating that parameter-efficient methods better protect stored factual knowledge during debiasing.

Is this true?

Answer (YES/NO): NO